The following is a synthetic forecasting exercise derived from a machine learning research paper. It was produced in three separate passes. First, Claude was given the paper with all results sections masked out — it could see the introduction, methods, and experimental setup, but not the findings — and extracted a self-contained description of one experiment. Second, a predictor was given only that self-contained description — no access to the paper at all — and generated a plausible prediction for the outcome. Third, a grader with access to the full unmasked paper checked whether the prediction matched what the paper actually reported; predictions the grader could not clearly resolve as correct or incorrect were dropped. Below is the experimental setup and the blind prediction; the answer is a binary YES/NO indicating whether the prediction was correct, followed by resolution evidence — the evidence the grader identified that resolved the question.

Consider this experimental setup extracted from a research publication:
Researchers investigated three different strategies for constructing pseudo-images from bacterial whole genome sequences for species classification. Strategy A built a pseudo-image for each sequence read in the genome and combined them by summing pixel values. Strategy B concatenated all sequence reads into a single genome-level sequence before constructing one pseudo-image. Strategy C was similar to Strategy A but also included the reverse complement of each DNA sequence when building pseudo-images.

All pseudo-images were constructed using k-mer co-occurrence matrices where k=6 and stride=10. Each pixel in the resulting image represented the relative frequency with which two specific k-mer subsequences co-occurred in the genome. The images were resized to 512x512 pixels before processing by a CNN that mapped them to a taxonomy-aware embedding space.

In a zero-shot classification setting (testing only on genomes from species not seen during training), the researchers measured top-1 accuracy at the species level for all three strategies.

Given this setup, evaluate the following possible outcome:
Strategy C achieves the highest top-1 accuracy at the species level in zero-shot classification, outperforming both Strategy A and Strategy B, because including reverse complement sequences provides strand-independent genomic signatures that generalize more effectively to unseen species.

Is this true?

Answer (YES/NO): NO